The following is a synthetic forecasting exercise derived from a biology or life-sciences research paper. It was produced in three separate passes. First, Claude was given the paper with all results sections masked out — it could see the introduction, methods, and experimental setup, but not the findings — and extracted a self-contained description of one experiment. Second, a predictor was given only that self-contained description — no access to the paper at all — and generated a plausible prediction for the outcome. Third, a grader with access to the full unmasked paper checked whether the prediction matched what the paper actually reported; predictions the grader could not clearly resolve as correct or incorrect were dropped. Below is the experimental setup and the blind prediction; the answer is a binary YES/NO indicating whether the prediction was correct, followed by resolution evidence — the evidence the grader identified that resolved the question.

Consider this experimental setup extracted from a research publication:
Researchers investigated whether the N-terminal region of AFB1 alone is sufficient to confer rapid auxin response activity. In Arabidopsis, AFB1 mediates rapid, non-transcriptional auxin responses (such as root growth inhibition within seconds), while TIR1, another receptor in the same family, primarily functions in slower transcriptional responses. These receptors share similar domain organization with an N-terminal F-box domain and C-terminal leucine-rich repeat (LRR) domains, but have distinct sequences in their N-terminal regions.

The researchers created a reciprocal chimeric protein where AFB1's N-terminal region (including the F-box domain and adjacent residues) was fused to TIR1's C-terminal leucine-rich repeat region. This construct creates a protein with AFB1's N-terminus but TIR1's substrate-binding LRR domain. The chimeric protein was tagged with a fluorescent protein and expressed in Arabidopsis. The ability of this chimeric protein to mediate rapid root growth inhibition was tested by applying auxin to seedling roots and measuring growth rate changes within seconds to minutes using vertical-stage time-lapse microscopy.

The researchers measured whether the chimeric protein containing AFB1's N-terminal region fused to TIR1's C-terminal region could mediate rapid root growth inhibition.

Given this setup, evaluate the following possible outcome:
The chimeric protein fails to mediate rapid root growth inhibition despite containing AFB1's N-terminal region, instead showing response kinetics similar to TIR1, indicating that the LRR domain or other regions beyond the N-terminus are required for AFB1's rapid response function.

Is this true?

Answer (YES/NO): NO